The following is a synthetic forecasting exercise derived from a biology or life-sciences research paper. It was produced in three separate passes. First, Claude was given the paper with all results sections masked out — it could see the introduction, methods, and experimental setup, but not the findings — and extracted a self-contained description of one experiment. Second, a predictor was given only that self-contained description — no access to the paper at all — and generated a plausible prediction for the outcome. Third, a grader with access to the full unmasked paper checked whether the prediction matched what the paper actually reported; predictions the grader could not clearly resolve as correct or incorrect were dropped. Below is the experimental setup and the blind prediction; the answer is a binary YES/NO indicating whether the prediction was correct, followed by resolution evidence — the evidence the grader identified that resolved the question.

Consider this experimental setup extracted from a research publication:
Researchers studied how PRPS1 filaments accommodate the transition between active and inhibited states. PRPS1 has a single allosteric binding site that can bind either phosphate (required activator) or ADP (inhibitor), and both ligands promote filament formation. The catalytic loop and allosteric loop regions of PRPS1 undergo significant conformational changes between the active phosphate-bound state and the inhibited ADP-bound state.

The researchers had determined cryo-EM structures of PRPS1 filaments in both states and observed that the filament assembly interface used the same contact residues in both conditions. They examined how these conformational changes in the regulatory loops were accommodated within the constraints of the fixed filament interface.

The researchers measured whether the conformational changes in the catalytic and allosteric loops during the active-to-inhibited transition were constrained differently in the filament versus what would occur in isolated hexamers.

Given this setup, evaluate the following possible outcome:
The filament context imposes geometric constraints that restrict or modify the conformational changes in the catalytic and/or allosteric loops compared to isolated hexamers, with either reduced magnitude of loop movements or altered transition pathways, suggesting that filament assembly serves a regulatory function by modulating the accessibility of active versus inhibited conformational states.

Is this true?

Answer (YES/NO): NO